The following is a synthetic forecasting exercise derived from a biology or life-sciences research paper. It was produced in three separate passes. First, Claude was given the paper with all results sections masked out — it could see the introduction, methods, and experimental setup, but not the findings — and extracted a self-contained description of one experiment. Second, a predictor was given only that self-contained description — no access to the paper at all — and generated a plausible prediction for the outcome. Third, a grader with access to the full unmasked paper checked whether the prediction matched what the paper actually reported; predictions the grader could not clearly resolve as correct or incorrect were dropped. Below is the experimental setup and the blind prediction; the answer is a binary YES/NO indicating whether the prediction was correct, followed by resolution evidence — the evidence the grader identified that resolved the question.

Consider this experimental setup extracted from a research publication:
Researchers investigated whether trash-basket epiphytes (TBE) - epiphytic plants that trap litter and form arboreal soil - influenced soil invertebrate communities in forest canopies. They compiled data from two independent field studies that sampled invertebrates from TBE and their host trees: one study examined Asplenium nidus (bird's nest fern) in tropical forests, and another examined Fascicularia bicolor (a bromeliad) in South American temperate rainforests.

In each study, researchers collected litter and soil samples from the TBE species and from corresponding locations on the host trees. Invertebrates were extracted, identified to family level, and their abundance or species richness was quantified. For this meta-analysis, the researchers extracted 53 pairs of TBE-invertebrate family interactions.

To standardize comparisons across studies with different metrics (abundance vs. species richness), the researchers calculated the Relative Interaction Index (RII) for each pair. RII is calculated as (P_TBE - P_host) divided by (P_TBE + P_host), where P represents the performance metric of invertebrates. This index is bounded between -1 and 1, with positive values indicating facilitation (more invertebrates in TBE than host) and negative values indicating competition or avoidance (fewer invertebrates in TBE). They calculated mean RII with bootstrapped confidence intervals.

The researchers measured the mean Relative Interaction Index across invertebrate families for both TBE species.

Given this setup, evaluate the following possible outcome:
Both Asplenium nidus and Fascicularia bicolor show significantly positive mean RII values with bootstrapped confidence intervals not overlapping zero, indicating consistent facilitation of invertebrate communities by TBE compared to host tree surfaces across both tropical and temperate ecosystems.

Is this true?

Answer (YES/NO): NO